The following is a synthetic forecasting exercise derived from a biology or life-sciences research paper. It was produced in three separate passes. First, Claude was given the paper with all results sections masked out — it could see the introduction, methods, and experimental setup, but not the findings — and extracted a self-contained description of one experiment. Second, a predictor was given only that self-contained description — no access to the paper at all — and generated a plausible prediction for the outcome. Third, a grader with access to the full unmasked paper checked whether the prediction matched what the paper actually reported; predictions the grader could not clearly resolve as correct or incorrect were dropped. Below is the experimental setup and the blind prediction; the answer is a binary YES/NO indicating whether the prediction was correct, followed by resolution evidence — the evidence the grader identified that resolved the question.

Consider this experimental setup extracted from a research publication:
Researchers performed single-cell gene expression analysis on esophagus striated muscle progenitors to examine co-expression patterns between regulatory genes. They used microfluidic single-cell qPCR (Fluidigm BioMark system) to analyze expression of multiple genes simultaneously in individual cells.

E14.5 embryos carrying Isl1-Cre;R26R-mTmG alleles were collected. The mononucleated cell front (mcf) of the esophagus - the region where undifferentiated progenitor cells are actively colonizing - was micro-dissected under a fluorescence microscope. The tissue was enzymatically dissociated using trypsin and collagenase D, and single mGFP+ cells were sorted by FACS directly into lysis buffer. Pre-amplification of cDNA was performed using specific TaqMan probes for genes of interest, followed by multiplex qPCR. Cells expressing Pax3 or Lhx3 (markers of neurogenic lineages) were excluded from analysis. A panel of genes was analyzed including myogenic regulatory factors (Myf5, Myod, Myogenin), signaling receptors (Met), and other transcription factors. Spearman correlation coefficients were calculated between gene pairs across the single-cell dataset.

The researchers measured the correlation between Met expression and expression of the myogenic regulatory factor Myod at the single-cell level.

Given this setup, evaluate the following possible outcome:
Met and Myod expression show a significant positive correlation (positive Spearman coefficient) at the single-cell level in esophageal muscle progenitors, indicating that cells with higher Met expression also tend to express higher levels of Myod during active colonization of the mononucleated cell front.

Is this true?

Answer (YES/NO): NO